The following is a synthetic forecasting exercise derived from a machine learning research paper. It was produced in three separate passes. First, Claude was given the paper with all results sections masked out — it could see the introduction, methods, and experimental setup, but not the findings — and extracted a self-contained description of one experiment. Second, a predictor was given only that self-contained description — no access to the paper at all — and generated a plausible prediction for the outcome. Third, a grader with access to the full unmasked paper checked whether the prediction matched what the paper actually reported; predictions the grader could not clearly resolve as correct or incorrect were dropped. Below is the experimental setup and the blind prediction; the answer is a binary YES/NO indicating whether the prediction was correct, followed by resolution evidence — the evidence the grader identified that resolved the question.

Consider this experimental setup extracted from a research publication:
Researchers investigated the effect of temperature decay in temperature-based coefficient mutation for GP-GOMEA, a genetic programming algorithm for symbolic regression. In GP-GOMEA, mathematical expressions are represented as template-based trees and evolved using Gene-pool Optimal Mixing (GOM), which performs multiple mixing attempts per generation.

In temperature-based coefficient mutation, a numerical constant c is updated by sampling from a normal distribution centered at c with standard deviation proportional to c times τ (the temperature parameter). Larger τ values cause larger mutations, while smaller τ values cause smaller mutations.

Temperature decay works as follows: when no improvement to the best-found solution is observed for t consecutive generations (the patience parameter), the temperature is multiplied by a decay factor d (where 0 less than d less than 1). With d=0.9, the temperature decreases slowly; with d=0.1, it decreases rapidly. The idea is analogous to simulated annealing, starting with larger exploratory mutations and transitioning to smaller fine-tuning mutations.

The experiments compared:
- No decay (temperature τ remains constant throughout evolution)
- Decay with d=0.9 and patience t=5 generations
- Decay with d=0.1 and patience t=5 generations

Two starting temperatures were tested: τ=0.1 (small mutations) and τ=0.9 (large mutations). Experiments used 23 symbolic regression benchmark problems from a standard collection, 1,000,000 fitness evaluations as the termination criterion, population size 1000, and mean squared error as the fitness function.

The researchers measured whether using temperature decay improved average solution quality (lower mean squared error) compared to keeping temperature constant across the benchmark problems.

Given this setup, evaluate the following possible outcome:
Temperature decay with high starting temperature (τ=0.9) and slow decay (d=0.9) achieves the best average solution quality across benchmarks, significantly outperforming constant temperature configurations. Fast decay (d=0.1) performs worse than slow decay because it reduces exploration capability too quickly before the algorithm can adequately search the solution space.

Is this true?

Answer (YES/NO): NO